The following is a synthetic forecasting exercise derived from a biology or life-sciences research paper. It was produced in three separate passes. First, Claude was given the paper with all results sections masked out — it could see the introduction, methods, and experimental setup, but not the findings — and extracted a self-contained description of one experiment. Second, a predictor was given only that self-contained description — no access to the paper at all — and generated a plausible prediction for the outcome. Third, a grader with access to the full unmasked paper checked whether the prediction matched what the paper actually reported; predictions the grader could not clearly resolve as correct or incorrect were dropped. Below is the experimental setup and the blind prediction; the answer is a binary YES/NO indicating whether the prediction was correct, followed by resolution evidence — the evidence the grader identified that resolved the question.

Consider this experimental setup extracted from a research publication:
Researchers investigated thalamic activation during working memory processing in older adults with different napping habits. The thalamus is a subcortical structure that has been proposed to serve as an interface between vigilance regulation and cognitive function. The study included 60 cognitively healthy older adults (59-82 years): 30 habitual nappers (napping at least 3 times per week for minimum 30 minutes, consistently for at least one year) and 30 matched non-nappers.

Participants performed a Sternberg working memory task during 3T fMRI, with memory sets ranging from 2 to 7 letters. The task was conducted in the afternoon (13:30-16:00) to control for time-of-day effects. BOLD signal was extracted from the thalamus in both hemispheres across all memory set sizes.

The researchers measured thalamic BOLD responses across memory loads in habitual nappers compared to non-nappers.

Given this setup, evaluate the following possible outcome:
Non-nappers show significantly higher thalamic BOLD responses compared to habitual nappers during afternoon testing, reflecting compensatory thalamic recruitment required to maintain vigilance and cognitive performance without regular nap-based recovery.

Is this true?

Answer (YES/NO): NO